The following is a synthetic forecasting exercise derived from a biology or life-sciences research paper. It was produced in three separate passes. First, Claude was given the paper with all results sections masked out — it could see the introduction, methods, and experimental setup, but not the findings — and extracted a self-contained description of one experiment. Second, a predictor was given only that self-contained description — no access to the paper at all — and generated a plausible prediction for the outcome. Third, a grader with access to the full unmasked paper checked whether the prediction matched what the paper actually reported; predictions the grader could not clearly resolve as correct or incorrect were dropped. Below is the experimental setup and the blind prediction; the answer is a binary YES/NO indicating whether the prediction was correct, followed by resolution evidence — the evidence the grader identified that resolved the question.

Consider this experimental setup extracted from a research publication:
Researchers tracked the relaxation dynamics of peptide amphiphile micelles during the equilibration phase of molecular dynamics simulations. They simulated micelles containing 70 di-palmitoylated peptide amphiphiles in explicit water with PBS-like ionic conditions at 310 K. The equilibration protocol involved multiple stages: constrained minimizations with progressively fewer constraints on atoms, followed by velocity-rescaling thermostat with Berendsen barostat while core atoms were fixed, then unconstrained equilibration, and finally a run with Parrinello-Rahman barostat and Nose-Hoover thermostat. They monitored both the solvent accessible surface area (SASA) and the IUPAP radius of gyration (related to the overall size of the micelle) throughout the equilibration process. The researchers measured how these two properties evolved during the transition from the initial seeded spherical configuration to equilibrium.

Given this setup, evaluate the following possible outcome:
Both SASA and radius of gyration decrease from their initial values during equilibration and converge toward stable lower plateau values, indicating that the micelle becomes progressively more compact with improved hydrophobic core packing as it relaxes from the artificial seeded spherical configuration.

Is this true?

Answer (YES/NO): NO